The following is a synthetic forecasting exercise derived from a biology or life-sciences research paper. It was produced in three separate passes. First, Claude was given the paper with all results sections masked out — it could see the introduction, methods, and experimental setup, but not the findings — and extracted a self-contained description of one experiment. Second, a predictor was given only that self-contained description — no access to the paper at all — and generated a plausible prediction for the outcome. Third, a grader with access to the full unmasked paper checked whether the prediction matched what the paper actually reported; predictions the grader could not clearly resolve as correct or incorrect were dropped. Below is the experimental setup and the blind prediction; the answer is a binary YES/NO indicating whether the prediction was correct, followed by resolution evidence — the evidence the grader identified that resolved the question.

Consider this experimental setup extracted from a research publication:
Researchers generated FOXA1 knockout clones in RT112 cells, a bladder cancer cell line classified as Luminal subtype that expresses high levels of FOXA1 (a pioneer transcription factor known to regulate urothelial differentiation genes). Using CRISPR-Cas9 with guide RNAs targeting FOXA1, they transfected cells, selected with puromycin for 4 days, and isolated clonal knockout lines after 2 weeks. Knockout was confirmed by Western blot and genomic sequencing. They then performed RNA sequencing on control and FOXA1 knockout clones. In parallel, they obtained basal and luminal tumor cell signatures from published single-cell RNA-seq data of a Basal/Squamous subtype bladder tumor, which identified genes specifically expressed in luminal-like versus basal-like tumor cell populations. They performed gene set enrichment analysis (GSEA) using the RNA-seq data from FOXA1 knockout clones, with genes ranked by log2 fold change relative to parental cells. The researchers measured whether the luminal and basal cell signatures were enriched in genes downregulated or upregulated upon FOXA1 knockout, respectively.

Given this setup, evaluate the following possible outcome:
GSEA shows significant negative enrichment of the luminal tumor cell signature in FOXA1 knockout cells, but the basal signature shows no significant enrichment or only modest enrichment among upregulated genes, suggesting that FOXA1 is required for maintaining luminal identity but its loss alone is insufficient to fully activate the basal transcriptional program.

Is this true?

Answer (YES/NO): NO